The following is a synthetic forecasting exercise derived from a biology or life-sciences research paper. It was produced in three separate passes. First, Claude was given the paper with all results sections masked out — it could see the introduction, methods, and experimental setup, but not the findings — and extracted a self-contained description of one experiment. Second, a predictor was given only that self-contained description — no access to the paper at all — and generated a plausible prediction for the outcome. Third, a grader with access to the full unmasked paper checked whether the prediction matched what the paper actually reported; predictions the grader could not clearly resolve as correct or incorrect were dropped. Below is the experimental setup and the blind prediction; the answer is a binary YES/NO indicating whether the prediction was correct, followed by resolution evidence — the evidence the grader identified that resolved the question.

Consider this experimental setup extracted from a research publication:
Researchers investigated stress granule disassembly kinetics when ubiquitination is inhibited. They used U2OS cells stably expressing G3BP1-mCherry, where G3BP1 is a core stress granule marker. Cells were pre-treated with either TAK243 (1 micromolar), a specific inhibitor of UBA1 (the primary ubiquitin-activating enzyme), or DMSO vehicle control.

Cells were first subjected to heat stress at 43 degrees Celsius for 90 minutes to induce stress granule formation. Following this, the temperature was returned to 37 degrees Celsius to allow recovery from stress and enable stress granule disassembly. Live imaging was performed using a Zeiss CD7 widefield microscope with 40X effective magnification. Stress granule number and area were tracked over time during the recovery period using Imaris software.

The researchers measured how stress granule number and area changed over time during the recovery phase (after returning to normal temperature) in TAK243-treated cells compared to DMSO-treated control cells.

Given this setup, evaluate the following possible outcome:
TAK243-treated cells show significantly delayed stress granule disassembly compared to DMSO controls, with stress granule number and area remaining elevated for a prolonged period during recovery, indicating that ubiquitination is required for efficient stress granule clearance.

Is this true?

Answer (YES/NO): YES